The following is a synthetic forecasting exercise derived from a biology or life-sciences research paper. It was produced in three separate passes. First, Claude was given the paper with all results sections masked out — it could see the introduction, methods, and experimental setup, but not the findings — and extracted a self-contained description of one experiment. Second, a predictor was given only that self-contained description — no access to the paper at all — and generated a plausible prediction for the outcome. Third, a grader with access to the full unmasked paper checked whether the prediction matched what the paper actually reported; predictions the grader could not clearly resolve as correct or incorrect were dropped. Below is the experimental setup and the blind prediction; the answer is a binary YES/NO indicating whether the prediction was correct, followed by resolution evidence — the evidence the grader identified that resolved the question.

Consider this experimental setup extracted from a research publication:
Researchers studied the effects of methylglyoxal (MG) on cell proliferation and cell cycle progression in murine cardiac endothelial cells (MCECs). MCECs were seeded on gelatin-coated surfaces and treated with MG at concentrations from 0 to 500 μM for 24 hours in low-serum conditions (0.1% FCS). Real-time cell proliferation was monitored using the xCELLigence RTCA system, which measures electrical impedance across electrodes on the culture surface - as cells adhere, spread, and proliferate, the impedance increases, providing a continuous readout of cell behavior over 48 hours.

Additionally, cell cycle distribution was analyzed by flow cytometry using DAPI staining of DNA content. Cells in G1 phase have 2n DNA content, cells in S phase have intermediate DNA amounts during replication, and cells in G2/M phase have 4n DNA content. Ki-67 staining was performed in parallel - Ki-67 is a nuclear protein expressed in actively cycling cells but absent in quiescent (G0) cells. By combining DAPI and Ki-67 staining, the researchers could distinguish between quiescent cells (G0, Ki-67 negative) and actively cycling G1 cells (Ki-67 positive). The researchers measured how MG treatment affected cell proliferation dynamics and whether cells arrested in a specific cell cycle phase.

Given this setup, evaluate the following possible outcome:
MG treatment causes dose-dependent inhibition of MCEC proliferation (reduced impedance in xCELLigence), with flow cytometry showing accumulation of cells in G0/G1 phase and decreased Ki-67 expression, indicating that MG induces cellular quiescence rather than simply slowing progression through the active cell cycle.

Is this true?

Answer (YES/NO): NO